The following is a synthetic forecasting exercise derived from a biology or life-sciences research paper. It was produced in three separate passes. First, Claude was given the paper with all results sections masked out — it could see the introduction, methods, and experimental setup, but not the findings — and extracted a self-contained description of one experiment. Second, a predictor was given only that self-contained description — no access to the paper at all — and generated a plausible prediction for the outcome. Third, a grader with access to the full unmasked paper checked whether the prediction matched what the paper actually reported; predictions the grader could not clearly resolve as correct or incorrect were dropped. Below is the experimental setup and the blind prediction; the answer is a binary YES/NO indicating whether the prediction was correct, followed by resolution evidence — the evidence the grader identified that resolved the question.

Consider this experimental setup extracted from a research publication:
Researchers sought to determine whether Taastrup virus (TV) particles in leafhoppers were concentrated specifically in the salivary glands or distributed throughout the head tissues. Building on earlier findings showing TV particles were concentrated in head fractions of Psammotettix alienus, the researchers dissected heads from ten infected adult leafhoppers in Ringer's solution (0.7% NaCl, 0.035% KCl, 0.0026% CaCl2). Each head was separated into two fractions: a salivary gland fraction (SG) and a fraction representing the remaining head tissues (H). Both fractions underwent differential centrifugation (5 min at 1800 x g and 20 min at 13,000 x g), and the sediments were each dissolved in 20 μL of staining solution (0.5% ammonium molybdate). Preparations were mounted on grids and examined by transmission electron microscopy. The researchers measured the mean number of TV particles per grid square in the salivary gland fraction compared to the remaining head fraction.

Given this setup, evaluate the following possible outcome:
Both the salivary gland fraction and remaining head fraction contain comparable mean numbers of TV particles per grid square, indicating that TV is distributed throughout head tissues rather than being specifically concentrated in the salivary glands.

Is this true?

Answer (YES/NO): NO